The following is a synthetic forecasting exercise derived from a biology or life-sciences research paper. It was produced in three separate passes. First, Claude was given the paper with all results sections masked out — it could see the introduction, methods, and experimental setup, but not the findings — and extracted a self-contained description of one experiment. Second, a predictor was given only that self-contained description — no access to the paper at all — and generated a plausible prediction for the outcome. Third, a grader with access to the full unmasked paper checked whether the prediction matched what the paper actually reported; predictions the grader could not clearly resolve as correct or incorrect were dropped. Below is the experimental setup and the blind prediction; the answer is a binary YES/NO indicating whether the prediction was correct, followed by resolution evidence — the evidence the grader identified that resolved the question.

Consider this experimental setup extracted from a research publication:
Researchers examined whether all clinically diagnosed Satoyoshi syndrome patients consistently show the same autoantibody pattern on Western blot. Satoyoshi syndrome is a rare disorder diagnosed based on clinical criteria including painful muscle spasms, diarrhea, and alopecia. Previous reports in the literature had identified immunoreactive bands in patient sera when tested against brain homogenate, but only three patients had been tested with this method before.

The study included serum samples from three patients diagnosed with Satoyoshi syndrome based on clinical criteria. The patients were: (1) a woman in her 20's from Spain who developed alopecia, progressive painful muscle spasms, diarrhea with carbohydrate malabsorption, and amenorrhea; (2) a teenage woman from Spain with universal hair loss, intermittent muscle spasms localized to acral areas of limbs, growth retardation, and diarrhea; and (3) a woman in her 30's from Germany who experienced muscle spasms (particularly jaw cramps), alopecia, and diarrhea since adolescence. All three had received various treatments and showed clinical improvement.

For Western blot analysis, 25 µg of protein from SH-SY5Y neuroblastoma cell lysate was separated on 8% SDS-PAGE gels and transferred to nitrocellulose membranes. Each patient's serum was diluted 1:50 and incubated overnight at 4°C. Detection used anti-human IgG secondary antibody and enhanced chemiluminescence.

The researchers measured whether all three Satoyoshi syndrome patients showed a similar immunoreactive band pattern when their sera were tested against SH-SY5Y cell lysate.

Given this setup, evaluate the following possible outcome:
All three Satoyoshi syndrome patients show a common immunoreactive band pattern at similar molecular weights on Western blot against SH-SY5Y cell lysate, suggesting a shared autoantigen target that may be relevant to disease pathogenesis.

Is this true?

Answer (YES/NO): YES